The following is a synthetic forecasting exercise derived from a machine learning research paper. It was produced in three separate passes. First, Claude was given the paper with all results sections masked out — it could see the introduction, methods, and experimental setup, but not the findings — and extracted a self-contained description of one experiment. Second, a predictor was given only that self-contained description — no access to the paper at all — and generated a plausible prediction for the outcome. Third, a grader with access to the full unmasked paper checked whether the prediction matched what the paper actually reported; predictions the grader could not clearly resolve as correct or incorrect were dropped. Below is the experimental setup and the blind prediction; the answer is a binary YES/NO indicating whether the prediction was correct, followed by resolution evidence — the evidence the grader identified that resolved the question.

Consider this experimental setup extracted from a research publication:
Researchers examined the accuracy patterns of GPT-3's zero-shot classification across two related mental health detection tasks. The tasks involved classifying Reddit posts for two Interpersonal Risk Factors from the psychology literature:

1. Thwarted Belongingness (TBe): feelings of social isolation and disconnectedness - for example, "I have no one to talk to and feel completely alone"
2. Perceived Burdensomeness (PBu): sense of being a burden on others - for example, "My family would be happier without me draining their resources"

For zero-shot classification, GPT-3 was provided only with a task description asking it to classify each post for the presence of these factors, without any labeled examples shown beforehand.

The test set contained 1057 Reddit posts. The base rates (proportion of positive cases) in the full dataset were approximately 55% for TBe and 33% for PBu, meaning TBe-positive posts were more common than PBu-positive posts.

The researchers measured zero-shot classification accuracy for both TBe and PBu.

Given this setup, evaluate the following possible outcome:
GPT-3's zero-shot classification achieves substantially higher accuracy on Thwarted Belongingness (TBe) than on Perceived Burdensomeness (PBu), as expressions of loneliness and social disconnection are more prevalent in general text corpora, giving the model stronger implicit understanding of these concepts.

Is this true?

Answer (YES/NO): NO